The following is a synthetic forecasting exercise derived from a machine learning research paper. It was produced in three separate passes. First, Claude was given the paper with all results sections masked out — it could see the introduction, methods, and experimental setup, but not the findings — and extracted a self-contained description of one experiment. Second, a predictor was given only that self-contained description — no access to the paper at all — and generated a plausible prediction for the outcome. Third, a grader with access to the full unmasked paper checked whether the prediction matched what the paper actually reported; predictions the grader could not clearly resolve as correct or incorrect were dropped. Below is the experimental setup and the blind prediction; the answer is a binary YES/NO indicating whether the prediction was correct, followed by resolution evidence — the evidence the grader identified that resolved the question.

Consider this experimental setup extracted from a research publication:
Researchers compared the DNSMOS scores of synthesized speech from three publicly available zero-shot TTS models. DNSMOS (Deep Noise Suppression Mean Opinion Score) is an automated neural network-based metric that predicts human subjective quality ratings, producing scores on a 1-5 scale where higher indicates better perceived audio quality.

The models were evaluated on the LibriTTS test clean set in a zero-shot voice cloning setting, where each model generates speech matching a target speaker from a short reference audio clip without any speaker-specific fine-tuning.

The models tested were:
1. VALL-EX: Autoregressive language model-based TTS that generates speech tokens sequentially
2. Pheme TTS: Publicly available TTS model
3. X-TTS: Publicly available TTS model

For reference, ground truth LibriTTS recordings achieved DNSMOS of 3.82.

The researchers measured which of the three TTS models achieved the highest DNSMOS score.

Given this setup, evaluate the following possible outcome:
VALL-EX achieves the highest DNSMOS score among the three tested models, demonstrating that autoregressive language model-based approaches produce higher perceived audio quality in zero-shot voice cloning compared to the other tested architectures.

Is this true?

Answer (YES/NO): NO